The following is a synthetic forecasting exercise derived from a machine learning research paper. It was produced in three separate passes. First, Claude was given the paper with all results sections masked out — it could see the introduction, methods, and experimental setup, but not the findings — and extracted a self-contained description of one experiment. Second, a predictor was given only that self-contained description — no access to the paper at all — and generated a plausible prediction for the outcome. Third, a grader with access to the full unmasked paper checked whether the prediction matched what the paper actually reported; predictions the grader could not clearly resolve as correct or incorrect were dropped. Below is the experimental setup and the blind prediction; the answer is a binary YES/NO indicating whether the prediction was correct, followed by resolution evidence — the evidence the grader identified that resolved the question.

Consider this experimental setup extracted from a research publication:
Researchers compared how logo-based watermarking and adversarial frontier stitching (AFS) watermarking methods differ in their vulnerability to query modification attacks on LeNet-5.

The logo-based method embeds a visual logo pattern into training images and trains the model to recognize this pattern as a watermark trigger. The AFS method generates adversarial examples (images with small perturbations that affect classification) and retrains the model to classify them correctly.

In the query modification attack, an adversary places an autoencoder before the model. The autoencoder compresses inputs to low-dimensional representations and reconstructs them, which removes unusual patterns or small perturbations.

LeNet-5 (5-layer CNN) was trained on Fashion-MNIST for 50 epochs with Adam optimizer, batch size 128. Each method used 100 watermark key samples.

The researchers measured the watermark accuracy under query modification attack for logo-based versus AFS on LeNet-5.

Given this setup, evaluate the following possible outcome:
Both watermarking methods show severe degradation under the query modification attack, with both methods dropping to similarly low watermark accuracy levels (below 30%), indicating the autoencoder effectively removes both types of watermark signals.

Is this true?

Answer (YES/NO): NO